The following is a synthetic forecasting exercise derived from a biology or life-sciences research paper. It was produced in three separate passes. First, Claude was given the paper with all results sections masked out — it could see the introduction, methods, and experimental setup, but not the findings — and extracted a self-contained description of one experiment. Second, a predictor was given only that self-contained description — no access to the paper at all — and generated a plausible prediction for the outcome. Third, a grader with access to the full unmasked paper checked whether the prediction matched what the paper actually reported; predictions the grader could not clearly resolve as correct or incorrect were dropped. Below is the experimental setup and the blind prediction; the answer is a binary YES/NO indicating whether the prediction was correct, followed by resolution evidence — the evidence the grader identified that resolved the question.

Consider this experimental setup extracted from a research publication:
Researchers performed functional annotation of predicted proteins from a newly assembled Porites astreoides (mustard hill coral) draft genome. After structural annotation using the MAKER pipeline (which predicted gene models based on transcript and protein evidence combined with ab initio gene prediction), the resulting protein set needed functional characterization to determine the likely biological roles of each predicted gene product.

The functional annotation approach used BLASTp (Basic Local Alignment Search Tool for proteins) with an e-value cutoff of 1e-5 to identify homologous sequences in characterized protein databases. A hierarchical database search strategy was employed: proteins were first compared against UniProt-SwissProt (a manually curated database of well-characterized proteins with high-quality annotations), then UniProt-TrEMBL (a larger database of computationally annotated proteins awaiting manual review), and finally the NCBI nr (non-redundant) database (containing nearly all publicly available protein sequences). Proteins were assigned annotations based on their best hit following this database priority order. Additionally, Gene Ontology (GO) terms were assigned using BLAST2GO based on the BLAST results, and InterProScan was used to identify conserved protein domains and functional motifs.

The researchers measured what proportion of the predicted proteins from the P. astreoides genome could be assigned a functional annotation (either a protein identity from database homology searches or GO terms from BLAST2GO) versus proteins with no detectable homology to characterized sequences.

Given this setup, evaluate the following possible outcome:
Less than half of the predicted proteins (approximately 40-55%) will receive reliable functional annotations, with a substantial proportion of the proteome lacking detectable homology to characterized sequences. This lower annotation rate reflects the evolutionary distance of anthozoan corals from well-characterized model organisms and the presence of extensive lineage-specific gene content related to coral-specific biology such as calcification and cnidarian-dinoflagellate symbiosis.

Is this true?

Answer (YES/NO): NO